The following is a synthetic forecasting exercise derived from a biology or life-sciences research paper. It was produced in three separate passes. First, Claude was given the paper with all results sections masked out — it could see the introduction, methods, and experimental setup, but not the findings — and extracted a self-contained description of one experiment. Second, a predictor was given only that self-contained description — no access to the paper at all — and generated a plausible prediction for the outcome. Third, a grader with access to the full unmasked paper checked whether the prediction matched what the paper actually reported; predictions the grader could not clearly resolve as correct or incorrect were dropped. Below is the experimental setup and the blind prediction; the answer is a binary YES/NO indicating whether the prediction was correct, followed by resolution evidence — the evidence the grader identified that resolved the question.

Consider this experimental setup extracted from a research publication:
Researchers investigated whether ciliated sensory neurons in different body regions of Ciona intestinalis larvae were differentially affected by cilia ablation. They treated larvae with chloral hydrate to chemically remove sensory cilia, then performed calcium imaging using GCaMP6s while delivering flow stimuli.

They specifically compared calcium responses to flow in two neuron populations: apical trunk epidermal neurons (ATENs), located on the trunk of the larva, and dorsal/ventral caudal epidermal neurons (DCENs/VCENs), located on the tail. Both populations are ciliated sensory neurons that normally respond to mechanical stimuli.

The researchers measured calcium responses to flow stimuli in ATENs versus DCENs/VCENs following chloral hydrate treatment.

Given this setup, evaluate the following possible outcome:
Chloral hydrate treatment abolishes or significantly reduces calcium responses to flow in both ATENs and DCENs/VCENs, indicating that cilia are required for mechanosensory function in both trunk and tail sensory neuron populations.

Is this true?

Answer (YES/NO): NO